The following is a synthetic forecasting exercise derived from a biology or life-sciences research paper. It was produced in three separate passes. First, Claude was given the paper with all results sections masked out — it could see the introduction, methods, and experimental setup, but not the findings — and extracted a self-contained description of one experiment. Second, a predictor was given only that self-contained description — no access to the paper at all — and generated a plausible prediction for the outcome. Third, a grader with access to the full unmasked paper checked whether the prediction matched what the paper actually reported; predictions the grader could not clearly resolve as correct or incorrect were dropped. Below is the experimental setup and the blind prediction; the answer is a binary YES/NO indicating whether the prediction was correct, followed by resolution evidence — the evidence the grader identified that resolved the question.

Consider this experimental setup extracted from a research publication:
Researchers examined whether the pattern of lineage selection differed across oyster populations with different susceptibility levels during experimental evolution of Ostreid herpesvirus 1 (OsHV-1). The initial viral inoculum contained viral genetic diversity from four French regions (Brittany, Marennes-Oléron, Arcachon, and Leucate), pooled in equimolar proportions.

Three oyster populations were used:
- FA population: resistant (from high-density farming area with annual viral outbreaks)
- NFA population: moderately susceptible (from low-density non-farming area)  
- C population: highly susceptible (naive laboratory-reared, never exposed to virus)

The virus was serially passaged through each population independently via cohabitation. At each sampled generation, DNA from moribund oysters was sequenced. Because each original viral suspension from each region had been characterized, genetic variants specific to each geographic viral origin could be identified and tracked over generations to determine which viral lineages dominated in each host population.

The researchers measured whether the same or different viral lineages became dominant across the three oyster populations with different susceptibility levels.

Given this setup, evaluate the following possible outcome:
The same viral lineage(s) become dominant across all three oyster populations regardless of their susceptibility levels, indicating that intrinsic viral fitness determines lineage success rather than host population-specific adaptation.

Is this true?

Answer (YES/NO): NO